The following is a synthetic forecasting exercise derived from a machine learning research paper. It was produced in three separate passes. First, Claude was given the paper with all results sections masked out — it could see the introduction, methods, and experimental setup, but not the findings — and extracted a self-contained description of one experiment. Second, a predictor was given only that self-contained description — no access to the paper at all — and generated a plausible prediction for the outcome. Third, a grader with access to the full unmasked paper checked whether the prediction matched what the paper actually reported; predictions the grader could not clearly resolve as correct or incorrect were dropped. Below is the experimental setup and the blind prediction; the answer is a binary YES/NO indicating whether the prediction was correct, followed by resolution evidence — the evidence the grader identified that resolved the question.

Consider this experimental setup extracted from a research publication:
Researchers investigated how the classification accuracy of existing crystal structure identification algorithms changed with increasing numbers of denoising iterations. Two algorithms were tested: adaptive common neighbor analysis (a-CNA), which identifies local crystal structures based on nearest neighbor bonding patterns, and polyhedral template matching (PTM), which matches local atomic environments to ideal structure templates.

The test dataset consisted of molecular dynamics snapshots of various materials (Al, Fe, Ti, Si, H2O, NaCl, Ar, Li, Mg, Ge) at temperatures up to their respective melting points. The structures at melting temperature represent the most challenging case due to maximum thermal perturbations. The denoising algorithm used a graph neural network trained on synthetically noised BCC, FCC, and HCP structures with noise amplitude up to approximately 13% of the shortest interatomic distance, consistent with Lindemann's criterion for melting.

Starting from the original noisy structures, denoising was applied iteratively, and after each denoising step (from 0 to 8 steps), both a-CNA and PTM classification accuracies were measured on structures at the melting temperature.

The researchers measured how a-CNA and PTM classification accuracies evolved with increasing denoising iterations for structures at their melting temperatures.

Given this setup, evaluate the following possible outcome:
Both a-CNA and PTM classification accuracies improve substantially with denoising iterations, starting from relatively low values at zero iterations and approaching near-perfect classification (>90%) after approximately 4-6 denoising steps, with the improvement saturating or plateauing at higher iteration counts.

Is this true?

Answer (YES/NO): NO